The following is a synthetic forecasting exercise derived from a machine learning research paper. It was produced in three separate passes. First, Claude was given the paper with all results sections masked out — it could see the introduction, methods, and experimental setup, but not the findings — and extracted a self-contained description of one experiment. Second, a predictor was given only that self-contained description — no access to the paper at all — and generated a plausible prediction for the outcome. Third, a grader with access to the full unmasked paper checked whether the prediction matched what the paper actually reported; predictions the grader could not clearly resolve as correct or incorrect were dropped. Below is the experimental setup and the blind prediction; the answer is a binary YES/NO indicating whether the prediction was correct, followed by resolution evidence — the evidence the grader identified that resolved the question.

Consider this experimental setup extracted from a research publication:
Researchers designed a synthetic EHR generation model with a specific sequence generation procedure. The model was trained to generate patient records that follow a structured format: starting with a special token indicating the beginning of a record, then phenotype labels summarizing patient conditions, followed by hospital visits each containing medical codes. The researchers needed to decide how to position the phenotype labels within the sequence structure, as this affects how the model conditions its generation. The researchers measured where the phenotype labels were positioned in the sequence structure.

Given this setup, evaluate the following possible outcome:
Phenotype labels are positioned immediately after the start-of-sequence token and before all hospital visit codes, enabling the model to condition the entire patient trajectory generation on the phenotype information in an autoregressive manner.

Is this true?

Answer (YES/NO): YES